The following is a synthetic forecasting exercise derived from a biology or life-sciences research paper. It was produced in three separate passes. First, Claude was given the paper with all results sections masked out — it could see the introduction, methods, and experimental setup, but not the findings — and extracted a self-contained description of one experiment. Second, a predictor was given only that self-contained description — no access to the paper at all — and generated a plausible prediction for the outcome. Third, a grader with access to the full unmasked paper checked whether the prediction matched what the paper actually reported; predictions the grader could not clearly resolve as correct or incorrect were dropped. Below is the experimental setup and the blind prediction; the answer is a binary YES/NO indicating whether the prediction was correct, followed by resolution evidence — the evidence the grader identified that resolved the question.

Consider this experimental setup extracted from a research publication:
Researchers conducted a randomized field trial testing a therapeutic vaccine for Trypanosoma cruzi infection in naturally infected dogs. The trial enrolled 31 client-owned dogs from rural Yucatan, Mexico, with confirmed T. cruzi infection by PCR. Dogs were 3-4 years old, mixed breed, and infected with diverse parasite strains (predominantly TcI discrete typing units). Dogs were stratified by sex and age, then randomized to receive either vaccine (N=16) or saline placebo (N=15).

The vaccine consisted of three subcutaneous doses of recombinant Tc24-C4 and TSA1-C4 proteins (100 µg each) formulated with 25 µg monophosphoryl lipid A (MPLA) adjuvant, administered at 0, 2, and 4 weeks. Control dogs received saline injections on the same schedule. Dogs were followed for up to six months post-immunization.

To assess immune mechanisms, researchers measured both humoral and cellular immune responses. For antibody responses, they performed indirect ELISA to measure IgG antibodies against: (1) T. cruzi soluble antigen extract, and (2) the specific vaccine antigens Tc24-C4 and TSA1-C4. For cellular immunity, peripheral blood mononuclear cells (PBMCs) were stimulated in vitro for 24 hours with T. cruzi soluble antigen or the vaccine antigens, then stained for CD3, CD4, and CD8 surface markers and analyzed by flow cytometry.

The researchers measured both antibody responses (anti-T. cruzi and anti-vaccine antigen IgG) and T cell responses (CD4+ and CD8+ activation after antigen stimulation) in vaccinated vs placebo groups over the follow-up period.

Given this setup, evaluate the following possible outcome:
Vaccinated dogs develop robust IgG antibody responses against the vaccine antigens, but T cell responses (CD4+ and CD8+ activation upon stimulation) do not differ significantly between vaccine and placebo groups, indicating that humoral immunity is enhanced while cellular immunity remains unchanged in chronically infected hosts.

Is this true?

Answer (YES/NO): NO